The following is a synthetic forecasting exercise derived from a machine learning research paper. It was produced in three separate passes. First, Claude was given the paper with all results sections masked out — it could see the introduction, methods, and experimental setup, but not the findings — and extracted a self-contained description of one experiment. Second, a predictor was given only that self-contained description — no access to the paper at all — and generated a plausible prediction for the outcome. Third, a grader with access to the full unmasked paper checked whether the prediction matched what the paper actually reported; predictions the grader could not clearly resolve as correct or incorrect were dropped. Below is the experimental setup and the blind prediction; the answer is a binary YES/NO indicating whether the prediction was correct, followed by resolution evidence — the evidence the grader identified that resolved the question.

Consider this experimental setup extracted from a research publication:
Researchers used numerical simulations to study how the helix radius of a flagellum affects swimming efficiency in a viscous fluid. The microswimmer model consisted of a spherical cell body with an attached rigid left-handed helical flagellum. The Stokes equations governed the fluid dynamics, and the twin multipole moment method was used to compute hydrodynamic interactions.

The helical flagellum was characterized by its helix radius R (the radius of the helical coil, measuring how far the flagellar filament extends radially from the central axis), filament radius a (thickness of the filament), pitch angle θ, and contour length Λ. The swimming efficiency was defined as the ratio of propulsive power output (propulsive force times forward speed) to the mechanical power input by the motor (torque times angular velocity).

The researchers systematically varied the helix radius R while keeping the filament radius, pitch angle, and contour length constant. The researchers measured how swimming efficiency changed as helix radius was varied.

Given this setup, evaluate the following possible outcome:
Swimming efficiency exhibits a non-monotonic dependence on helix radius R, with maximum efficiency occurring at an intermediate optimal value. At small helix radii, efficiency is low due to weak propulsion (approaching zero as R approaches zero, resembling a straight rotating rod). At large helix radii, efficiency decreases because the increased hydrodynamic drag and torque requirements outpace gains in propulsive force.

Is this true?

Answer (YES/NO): NO